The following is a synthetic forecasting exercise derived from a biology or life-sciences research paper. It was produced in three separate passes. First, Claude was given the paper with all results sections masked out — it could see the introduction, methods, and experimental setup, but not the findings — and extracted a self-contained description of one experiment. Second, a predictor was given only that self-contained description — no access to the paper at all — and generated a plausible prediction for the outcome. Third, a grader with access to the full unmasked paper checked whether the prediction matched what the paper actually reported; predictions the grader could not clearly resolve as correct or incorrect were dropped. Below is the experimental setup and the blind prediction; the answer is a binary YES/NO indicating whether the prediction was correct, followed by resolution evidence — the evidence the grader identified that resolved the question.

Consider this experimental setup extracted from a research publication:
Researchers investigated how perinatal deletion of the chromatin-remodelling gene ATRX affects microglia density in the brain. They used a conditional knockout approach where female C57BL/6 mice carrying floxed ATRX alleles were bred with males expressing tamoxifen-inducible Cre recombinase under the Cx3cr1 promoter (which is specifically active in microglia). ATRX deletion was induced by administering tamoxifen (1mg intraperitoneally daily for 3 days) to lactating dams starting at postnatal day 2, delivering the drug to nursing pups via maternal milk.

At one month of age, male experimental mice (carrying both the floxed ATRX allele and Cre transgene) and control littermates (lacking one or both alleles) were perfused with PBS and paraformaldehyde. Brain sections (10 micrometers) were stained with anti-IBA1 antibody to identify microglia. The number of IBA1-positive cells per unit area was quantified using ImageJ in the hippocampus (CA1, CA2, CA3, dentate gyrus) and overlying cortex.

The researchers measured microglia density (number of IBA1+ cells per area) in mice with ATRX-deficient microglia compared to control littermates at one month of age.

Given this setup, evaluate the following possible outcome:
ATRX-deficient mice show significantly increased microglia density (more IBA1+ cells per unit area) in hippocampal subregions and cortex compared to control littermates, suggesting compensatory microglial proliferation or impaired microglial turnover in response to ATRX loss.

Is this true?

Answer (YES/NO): NO